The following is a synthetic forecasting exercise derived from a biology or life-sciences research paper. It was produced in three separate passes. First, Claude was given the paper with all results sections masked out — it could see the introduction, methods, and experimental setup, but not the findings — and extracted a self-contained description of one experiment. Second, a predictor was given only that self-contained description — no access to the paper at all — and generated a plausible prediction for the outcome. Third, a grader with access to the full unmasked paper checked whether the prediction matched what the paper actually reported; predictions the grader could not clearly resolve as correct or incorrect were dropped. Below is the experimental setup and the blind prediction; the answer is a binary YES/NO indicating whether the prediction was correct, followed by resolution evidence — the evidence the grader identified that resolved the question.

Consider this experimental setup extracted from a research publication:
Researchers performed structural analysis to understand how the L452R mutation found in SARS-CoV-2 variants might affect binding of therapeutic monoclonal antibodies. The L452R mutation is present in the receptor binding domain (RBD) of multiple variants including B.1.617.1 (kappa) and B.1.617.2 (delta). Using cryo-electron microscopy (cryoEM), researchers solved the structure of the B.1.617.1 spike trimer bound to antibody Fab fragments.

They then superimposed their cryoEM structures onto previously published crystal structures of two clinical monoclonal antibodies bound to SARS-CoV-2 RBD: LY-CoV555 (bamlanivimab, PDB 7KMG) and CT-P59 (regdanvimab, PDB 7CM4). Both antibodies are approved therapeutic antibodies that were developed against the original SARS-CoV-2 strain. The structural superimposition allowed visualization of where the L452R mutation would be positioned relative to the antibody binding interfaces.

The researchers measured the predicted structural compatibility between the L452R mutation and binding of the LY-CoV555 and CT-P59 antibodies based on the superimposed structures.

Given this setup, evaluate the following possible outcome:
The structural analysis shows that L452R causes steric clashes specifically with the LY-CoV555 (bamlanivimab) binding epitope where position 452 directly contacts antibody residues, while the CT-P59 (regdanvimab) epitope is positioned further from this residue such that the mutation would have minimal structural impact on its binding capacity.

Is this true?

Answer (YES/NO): NO